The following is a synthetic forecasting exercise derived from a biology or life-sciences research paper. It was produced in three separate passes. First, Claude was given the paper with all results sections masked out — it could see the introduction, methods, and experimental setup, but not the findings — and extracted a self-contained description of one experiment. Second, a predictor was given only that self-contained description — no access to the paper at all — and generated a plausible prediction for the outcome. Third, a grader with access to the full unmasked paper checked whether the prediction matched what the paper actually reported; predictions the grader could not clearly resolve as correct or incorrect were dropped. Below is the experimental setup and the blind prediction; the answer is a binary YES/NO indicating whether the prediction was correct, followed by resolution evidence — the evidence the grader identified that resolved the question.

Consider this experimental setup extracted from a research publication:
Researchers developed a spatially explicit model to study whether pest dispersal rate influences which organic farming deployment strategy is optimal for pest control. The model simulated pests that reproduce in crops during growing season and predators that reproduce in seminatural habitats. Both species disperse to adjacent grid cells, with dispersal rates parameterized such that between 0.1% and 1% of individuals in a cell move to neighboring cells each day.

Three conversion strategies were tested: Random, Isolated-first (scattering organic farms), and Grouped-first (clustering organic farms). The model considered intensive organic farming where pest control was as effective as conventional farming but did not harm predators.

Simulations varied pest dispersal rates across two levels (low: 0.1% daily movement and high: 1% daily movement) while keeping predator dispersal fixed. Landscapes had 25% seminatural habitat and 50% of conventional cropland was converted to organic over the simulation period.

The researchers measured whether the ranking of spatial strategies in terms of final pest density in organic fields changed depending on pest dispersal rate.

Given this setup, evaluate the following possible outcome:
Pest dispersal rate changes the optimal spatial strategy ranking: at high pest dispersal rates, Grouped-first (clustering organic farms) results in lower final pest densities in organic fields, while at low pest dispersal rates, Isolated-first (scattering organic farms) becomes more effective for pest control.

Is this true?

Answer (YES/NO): NO